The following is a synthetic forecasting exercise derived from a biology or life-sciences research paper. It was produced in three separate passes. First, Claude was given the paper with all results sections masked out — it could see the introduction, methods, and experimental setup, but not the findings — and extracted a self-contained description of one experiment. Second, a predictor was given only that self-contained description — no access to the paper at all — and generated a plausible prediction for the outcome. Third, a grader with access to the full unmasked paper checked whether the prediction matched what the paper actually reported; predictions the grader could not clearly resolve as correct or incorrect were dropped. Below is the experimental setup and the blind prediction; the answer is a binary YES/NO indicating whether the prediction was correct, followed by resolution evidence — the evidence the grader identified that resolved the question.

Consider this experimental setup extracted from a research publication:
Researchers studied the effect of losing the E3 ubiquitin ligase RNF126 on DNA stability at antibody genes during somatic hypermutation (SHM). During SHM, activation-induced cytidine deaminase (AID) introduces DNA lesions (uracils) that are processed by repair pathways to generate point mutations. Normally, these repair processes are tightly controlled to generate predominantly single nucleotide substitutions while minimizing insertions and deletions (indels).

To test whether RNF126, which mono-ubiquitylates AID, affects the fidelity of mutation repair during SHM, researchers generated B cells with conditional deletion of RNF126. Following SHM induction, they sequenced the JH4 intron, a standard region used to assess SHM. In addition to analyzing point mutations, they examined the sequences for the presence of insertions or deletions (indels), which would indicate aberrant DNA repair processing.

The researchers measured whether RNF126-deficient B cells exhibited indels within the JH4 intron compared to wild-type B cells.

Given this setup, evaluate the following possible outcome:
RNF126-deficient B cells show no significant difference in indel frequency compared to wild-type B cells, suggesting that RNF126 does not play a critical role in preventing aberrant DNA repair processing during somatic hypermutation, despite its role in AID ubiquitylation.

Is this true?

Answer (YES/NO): NO